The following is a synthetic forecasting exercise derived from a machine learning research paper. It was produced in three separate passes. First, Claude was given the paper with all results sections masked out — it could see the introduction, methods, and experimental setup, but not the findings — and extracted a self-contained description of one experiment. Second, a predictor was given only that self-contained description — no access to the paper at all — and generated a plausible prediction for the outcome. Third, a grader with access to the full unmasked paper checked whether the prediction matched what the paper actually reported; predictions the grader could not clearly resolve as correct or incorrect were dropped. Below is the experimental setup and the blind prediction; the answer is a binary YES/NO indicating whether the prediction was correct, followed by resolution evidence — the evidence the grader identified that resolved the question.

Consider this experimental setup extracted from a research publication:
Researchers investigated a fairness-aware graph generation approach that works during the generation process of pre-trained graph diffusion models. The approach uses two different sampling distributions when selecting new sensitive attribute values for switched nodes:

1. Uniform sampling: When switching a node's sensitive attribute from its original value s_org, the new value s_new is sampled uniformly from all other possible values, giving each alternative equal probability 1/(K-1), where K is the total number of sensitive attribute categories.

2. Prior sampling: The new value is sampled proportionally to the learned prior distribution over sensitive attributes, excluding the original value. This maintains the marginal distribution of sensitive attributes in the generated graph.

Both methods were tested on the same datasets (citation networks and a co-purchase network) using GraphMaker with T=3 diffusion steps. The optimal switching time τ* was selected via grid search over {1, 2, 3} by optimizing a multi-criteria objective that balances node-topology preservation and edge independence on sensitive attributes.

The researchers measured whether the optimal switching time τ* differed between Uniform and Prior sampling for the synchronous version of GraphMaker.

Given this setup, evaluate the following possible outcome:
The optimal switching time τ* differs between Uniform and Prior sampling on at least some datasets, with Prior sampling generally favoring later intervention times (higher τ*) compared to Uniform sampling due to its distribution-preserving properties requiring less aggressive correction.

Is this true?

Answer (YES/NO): NO